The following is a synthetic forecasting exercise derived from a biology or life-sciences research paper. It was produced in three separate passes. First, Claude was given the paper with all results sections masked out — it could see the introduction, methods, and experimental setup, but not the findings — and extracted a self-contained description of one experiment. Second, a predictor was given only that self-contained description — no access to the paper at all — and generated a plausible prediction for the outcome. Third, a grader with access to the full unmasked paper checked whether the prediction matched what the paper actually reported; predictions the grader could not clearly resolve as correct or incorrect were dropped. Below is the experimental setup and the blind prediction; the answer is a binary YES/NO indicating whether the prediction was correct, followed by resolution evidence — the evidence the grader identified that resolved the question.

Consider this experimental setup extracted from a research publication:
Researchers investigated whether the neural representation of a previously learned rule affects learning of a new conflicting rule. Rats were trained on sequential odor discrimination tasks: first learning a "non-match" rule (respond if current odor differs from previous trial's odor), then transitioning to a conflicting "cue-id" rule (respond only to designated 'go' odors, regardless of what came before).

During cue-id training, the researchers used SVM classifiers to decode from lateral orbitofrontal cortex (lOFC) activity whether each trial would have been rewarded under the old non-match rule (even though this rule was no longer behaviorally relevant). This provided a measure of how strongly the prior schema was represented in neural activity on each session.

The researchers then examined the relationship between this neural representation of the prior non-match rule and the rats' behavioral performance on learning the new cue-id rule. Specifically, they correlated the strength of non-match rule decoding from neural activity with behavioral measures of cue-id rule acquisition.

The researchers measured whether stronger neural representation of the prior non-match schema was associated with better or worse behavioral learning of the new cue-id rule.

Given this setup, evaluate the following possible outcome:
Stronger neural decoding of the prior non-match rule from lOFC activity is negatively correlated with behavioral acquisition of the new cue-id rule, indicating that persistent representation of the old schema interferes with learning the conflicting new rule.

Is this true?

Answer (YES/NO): NO